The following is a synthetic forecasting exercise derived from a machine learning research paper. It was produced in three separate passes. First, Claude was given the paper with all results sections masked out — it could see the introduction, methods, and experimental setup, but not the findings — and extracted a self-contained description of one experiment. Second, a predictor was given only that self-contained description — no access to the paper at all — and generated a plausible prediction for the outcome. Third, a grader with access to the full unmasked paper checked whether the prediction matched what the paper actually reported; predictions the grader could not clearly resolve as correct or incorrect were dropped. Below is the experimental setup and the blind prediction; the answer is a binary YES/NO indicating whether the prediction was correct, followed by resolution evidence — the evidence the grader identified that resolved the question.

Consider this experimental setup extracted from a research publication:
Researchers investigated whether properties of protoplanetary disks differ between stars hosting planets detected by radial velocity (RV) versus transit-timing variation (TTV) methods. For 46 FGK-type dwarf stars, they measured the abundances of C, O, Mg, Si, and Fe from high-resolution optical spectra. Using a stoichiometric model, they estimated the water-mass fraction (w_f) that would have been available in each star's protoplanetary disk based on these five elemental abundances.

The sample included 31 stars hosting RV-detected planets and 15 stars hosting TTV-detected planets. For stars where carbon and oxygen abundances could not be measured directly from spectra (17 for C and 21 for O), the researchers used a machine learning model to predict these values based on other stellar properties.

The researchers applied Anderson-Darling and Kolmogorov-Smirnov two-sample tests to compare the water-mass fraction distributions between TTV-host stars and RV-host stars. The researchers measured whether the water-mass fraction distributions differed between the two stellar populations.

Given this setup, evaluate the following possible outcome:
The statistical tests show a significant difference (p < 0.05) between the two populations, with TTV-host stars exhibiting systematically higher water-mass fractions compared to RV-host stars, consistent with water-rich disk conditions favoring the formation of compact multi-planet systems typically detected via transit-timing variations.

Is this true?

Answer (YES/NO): NO